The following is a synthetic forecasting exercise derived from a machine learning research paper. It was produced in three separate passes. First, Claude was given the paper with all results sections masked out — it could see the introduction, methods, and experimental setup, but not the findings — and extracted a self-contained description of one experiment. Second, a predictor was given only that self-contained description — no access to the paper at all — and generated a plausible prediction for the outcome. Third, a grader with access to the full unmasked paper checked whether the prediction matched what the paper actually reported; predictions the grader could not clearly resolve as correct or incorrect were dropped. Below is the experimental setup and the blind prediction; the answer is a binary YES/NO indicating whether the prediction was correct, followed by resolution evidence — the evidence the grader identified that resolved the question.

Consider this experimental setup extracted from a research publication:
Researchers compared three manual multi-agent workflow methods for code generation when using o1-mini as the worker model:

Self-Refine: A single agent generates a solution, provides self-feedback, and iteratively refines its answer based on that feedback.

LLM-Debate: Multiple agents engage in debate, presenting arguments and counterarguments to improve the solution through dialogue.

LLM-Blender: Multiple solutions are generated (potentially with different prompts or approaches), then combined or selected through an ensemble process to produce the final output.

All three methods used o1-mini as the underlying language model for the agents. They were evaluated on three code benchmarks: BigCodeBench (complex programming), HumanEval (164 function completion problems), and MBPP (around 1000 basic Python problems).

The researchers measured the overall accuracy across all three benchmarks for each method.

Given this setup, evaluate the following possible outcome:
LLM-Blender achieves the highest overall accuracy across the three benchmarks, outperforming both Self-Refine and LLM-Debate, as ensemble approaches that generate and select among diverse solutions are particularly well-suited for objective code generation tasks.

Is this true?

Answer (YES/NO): YES